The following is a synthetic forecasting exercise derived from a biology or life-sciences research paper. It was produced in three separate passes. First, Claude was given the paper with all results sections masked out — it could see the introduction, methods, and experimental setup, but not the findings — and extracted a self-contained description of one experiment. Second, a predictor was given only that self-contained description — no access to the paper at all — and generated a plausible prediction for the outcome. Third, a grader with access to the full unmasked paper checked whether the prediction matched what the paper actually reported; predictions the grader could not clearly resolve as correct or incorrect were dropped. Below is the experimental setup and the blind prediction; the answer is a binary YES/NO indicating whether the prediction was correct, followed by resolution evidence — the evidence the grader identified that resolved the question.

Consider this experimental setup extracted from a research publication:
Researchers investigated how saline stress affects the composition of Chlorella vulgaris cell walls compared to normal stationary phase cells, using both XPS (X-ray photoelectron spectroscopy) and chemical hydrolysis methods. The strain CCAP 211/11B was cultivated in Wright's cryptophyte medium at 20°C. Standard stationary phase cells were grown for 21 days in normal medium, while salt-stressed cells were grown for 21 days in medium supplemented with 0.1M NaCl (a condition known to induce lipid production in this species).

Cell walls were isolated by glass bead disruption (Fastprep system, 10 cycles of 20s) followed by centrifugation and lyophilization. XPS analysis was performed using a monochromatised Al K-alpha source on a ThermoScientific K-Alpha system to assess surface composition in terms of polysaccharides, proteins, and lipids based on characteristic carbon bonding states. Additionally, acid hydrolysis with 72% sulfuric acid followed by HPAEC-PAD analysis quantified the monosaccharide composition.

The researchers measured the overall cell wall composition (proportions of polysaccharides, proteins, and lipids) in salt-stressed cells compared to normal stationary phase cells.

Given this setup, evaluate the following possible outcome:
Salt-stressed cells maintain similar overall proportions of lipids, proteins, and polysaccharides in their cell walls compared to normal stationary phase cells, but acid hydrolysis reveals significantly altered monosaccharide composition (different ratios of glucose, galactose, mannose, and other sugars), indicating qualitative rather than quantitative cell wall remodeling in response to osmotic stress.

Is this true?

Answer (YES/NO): YES